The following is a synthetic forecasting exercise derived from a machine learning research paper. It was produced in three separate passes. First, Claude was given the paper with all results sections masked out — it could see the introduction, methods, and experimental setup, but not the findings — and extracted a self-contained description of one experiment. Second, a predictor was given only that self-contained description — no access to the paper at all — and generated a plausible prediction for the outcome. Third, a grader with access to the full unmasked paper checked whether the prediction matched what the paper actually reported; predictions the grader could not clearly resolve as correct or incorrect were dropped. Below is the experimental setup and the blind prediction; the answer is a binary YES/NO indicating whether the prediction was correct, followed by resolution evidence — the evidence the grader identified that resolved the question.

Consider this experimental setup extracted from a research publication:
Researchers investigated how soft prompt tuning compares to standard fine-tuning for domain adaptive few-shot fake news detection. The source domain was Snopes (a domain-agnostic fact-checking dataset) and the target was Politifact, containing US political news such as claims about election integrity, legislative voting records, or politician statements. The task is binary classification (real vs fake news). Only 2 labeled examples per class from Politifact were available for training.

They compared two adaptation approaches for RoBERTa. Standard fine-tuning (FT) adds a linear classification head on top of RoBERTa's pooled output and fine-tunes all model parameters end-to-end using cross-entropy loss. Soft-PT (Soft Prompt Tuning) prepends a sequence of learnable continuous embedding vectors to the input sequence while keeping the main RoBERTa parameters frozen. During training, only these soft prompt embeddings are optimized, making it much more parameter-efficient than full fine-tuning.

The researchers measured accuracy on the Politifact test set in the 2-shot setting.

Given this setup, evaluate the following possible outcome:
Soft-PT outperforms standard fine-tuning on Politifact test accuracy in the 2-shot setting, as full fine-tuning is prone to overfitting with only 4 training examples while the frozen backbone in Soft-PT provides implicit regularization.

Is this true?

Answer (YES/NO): NO